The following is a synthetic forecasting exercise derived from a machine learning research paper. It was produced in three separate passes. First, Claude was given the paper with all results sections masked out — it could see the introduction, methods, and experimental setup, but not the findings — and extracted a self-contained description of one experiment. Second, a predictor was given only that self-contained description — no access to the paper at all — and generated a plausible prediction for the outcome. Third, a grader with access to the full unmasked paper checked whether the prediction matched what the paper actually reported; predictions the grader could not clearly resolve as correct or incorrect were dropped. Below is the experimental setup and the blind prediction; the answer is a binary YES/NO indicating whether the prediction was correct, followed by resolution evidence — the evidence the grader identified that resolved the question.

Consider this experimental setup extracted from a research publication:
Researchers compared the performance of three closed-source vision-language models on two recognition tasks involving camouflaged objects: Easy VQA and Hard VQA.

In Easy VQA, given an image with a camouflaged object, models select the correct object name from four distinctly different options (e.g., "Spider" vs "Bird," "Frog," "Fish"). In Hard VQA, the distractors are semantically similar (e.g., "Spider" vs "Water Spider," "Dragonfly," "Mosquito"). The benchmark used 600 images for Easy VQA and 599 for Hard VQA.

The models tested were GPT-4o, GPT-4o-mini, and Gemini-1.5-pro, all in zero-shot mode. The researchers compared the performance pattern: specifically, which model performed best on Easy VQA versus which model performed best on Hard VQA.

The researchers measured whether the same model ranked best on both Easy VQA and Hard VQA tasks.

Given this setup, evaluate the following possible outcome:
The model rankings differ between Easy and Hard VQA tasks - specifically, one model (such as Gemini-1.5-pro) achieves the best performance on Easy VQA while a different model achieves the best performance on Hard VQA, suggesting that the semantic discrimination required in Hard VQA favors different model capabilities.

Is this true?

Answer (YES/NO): NO